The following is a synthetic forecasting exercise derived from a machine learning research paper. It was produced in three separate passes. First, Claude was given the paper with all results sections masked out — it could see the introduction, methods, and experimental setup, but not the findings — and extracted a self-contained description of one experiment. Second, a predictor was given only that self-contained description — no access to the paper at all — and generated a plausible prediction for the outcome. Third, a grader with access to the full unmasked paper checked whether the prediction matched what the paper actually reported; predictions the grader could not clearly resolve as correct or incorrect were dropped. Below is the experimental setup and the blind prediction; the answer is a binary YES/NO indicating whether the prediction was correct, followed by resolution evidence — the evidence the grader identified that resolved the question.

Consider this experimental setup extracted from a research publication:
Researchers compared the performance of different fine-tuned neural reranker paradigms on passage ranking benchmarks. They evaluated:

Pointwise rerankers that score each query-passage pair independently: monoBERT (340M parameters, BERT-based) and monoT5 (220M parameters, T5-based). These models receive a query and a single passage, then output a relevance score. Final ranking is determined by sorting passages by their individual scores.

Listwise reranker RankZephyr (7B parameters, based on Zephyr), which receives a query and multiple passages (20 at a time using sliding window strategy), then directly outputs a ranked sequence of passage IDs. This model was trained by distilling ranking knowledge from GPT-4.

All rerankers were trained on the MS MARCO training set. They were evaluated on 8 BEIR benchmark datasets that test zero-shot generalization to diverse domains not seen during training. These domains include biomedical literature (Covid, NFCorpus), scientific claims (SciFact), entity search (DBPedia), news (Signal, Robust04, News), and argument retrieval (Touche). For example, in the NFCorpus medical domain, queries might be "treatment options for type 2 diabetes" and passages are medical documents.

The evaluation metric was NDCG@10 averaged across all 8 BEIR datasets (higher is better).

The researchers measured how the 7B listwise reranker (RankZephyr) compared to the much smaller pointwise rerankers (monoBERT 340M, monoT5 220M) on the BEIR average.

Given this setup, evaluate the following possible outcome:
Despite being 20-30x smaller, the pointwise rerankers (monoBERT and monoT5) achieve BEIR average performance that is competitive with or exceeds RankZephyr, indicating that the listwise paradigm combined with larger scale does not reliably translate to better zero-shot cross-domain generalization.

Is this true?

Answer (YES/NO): NO